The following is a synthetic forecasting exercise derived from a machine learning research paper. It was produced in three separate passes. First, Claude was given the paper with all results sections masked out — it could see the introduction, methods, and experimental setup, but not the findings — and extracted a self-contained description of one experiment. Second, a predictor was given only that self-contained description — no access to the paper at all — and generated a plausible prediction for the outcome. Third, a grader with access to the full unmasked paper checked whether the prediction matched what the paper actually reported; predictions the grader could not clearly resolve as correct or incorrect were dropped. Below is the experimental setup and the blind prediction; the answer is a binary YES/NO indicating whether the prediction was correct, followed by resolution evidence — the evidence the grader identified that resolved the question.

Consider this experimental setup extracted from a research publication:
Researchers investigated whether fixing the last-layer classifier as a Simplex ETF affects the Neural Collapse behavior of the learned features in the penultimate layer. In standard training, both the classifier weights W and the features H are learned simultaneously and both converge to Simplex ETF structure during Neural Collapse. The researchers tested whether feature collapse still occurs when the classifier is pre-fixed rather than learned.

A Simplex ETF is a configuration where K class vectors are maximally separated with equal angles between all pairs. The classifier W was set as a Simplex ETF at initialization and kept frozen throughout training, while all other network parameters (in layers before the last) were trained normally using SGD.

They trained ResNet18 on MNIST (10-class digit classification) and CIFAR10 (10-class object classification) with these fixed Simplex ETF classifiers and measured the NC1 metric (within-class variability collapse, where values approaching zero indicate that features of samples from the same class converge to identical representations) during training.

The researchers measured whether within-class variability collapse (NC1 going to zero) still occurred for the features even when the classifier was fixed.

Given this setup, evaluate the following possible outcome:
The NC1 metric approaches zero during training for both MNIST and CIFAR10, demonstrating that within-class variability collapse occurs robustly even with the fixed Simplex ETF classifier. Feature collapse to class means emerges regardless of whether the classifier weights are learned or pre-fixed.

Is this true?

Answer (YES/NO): YES